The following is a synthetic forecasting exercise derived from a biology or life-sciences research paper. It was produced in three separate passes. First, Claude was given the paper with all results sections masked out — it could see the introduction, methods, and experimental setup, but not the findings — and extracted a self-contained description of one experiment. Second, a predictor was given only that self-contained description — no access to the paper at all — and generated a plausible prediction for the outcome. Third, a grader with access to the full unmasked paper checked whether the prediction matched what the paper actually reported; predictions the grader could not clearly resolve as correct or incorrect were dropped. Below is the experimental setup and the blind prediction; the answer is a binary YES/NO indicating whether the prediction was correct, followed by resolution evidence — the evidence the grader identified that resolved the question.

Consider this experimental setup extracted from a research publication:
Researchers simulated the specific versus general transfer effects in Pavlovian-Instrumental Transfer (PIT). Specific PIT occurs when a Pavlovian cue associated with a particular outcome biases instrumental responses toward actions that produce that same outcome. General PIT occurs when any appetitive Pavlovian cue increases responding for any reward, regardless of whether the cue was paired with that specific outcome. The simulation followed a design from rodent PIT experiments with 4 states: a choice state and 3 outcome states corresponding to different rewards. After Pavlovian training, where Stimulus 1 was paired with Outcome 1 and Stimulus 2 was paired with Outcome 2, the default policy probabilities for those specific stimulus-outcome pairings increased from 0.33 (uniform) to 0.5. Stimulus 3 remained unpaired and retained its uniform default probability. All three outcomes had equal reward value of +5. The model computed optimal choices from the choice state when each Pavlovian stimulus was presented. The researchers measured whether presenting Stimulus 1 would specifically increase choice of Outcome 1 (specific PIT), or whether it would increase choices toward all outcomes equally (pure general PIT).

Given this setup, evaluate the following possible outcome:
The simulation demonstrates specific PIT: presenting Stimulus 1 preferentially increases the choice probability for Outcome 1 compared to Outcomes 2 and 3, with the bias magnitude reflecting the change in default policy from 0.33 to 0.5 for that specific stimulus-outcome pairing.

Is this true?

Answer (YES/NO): YES